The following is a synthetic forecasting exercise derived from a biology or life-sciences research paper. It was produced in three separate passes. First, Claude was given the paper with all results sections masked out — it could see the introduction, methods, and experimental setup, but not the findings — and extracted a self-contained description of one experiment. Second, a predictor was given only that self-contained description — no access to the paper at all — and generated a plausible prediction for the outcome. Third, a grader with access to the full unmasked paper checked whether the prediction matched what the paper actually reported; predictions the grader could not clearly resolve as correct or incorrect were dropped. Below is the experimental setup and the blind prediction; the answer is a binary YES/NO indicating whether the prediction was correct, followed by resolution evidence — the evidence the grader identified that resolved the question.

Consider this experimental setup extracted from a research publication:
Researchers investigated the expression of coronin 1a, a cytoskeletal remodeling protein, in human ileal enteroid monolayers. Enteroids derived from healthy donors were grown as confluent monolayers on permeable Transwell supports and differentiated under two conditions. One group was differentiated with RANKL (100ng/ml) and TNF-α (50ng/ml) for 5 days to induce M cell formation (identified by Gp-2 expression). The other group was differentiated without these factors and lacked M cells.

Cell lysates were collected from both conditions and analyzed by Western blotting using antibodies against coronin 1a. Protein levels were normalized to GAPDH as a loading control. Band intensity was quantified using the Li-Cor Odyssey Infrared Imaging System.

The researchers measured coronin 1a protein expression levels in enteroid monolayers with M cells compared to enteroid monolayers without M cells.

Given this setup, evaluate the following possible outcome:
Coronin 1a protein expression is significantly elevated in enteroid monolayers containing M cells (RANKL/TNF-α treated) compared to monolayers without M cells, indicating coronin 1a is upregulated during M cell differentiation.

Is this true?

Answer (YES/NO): YES